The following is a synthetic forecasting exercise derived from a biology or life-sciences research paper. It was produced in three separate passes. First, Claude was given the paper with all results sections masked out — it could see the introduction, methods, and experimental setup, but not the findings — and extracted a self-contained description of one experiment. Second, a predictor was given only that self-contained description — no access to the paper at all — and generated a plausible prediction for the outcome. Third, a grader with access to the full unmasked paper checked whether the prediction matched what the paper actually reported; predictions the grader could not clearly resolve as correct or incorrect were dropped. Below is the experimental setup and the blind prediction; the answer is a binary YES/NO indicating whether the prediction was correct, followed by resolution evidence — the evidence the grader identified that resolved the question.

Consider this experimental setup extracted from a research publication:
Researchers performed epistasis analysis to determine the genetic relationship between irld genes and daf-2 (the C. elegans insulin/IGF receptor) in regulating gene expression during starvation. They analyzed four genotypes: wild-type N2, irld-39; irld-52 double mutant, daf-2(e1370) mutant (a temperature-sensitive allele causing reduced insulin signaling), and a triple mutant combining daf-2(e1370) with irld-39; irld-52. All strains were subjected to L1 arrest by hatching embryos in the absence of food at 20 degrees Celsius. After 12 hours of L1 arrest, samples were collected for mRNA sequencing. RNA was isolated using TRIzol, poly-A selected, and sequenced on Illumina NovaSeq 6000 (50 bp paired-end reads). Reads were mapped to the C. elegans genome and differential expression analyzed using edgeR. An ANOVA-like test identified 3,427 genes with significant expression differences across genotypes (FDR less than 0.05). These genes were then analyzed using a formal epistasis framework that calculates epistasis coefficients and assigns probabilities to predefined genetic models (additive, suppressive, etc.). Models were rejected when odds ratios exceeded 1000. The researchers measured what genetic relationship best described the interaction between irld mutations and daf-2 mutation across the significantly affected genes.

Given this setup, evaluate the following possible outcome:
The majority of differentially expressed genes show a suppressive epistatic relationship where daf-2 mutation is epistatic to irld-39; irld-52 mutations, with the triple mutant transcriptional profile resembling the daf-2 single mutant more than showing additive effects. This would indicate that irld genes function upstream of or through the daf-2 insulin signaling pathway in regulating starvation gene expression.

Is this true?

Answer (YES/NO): YES